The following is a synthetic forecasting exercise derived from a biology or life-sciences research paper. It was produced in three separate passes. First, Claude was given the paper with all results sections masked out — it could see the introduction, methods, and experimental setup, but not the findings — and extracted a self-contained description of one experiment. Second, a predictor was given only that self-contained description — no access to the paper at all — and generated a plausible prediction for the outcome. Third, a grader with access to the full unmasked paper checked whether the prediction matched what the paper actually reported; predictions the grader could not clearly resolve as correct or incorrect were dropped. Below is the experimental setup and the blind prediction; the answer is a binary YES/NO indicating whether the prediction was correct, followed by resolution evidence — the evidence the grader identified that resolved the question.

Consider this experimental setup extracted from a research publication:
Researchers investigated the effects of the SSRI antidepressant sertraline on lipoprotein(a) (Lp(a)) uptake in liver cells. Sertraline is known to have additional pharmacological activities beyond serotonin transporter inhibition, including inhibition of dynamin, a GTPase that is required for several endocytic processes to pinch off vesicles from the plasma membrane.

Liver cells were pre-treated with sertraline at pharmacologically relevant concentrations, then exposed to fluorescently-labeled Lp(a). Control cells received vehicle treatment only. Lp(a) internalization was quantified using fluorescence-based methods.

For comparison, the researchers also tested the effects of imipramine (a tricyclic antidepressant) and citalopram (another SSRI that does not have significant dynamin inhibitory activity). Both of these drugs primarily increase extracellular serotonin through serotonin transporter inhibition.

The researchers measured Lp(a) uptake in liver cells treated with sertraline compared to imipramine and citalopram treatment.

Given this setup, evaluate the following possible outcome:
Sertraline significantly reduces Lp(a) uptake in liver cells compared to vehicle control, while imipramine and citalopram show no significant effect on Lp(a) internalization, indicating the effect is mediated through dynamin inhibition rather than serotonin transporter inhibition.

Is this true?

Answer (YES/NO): NO